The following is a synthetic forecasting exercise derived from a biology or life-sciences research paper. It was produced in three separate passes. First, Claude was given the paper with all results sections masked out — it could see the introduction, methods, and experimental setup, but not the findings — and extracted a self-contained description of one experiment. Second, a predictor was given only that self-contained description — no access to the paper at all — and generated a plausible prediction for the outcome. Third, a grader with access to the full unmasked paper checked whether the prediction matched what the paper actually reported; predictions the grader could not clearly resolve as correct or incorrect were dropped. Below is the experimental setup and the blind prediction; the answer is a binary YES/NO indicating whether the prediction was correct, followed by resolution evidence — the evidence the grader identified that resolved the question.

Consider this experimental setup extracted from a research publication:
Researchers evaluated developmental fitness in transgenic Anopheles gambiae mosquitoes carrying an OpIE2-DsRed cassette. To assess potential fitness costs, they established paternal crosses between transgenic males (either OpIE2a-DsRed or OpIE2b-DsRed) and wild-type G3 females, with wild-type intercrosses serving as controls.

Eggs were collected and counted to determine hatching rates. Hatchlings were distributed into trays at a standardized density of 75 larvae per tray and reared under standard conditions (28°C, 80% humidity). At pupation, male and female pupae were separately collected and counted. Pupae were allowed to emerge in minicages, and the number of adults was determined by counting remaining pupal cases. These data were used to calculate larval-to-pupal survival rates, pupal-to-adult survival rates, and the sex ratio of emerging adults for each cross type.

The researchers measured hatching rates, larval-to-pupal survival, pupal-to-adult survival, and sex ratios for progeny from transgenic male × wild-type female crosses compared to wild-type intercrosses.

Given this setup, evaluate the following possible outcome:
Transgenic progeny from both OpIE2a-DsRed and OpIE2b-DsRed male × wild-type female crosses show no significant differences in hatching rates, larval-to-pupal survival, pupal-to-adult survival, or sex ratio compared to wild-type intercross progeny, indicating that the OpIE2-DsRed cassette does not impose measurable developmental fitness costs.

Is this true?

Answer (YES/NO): YES